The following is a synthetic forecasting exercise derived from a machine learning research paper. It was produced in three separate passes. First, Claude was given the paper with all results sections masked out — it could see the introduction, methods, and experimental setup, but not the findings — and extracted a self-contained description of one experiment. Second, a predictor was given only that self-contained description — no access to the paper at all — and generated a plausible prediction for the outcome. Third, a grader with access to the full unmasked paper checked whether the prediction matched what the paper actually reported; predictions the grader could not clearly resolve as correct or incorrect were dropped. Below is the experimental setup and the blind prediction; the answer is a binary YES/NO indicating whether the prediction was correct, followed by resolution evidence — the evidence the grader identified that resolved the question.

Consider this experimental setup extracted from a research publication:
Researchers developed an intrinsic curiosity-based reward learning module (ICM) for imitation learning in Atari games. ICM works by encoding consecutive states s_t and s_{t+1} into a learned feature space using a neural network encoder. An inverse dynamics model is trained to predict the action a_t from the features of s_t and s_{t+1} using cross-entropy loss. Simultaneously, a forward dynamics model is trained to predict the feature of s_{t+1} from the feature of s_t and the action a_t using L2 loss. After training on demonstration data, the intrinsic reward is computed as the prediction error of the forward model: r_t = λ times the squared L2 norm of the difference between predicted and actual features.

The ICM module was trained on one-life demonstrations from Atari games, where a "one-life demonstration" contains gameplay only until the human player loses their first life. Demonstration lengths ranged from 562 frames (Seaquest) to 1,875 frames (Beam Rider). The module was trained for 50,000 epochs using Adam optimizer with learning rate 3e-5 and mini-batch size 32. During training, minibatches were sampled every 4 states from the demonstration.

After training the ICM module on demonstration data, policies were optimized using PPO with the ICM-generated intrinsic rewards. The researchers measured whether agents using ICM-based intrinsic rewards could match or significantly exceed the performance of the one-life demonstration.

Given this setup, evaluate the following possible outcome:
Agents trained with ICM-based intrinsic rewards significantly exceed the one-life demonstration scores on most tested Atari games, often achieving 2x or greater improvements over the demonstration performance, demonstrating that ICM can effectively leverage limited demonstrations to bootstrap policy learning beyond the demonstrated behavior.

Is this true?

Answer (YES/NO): NO